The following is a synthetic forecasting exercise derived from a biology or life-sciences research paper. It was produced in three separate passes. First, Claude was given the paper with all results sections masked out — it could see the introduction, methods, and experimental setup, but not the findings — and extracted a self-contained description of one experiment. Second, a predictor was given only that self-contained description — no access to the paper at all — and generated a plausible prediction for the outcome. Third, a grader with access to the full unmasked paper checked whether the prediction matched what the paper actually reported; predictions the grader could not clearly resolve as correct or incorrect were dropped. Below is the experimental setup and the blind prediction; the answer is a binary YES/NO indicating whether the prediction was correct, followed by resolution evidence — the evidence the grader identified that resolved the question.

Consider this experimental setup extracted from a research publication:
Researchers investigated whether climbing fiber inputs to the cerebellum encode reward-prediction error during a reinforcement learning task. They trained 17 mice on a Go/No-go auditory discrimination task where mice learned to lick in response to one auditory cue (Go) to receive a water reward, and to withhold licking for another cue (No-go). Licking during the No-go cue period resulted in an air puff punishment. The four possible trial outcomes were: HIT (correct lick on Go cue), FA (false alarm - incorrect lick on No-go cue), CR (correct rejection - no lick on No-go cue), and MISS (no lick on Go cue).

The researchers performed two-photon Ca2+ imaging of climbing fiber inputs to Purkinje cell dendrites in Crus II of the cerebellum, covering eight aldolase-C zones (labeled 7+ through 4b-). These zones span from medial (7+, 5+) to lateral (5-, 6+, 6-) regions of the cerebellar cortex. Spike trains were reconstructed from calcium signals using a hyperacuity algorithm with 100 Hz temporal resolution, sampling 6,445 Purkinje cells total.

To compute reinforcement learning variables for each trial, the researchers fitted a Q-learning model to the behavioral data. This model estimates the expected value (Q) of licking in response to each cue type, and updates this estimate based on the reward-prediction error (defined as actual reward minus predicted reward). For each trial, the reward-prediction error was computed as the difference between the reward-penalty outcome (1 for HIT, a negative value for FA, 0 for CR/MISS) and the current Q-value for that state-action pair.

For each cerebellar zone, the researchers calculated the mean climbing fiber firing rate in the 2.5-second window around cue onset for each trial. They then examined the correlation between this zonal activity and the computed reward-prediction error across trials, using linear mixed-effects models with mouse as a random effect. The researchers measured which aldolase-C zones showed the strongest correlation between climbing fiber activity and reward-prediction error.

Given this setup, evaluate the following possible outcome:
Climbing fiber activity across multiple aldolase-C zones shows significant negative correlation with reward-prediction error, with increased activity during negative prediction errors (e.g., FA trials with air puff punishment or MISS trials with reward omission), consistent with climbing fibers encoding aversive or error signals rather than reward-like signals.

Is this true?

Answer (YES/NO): NO